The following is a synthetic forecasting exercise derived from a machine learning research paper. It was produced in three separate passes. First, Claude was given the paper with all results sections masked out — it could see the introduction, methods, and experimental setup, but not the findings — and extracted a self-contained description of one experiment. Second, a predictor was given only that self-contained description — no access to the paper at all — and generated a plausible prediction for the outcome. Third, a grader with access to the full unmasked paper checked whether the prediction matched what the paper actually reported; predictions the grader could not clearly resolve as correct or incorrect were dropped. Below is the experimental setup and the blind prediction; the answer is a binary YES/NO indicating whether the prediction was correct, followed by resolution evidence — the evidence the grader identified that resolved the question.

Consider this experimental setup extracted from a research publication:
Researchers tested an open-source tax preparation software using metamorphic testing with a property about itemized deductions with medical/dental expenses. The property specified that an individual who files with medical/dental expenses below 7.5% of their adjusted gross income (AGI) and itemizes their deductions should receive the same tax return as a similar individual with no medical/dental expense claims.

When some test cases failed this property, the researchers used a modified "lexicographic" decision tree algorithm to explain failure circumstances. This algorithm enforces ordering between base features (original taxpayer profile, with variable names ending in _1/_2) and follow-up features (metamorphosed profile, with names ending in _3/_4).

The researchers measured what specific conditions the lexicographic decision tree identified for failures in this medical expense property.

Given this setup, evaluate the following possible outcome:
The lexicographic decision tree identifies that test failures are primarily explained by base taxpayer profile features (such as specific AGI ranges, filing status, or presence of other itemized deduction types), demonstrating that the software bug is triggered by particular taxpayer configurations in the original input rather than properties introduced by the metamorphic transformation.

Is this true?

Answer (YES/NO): NO